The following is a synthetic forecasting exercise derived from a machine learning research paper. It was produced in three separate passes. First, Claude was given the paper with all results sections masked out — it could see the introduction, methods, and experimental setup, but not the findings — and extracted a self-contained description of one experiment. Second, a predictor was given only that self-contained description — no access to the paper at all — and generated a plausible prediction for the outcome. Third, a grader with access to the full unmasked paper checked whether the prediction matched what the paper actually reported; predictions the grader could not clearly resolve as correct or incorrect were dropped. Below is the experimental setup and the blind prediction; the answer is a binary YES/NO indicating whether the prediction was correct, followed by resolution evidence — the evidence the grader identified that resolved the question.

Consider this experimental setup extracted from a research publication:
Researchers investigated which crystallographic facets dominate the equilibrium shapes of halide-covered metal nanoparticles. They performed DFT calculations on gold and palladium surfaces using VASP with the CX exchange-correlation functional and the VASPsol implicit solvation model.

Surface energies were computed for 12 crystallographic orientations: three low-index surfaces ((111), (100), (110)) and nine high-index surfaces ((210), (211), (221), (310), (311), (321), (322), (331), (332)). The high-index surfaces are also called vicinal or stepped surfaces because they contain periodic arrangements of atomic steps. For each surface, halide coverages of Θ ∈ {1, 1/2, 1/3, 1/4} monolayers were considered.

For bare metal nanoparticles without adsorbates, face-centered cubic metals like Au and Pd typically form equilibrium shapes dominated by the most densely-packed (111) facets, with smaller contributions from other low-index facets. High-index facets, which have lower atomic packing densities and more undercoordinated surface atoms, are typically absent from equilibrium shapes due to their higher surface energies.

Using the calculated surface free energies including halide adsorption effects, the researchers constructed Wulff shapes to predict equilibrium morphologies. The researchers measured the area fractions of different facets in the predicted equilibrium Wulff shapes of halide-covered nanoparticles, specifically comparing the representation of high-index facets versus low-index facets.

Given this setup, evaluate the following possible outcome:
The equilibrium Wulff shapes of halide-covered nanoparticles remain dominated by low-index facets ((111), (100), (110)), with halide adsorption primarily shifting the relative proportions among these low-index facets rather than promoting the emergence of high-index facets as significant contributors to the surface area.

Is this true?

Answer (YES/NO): NO